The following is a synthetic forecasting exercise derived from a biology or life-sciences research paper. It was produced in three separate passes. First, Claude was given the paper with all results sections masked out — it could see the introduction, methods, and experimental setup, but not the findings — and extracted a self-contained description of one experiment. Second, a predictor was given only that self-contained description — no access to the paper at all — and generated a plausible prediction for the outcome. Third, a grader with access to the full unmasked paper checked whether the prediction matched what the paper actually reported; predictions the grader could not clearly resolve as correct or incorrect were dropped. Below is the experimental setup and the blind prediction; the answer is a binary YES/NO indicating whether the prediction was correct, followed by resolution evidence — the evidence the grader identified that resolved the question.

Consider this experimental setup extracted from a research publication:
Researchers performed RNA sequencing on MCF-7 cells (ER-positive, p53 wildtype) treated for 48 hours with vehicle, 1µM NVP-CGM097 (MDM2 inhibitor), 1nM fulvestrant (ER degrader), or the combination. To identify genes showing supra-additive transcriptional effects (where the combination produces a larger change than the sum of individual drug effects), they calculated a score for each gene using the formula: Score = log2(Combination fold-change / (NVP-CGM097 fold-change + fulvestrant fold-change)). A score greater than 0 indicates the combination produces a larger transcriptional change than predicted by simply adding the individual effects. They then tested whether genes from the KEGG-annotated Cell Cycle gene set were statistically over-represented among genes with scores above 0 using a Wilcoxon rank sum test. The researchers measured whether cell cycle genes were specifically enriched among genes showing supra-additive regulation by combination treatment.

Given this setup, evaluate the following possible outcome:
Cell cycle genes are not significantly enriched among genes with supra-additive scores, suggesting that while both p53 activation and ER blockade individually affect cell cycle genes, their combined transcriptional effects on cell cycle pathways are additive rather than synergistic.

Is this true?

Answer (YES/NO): NO